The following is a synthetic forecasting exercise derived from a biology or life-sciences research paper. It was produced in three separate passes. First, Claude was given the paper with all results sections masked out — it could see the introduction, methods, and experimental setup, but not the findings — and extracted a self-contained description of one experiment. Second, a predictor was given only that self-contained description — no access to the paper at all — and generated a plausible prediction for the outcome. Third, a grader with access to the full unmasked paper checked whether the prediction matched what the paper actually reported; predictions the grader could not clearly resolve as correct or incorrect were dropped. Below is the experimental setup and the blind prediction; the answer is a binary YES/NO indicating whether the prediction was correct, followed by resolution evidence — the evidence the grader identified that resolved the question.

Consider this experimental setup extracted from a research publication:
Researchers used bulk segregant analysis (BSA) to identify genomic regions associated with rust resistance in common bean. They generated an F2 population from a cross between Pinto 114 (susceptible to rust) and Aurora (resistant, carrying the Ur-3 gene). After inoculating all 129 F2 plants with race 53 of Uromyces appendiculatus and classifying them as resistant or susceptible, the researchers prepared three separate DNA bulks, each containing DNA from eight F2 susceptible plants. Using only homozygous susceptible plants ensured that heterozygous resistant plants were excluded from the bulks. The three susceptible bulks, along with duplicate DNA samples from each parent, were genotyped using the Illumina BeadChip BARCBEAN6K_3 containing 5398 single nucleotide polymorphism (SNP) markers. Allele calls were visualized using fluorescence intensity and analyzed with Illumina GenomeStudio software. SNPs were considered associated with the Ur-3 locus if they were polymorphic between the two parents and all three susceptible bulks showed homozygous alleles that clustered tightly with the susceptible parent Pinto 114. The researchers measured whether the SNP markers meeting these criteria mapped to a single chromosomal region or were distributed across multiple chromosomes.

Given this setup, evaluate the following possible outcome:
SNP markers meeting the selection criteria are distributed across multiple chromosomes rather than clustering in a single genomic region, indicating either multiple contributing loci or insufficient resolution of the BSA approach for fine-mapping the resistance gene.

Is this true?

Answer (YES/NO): NO